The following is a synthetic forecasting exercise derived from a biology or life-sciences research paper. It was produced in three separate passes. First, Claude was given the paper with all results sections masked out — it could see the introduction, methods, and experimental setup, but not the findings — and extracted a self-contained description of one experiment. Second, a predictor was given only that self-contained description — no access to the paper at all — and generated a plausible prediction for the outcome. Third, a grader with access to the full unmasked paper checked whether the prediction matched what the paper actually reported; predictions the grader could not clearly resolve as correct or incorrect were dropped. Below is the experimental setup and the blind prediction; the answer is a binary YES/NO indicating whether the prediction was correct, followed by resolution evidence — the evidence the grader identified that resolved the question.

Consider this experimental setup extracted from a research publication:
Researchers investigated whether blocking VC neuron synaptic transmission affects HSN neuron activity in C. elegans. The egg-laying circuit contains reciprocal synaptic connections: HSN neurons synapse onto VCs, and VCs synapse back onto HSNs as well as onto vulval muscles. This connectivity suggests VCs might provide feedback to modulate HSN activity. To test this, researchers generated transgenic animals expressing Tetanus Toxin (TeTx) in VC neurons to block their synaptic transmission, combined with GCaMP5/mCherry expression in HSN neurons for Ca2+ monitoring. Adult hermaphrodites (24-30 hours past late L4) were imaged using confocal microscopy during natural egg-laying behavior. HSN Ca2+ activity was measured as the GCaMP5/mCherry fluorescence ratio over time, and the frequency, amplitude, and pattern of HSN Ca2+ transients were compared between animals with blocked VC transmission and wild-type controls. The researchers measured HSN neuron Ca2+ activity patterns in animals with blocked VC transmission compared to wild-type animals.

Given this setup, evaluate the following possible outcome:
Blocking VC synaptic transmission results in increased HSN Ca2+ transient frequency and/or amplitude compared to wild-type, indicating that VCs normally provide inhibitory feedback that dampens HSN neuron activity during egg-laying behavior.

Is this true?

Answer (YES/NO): NO